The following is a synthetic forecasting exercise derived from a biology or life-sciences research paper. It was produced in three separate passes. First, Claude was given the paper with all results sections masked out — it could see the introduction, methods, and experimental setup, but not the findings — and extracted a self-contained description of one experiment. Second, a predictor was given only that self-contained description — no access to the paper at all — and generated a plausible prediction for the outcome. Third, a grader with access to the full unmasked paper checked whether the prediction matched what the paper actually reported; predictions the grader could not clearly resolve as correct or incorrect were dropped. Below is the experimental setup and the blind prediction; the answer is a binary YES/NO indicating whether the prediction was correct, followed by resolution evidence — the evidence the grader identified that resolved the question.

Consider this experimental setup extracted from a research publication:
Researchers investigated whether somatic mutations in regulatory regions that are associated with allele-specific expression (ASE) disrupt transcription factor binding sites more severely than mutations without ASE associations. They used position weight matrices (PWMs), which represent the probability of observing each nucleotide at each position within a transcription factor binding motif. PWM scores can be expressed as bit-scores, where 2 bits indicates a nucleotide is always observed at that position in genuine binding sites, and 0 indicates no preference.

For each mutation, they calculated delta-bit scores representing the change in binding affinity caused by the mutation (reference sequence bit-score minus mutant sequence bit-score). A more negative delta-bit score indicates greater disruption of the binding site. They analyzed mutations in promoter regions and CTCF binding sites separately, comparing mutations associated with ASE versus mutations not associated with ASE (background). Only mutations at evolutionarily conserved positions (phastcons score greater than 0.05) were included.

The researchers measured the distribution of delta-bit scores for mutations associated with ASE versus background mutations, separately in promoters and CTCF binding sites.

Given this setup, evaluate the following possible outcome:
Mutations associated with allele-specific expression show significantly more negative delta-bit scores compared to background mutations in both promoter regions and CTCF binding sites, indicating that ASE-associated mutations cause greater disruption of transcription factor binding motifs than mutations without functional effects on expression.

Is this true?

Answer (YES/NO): YES